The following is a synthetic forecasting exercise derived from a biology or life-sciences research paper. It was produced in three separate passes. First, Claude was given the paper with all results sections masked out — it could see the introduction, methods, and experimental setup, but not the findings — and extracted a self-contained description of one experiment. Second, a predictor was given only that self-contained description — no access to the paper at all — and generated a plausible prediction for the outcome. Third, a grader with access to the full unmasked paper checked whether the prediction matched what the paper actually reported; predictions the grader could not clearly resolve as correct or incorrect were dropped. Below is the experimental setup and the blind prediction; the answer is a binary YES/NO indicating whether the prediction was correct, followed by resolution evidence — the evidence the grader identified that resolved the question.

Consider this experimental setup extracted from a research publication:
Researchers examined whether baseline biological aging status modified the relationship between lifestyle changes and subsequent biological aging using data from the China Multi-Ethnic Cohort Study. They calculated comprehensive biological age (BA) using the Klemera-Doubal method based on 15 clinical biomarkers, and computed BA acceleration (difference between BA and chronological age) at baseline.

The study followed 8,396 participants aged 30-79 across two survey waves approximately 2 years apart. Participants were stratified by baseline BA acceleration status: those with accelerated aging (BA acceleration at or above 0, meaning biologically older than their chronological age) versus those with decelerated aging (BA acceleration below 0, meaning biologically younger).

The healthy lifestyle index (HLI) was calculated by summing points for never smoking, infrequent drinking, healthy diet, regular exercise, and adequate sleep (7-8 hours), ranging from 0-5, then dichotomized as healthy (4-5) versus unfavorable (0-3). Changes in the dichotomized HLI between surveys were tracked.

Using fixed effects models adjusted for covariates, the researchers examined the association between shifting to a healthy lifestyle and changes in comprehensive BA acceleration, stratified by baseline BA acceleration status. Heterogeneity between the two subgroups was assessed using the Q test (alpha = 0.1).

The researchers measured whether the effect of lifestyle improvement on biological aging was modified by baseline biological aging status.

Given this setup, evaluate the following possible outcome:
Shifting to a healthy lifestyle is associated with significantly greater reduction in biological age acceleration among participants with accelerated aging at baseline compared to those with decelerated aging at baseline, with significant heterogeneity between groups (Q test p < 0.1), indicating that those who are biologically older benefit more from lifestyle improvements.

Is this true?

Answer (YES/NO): NO